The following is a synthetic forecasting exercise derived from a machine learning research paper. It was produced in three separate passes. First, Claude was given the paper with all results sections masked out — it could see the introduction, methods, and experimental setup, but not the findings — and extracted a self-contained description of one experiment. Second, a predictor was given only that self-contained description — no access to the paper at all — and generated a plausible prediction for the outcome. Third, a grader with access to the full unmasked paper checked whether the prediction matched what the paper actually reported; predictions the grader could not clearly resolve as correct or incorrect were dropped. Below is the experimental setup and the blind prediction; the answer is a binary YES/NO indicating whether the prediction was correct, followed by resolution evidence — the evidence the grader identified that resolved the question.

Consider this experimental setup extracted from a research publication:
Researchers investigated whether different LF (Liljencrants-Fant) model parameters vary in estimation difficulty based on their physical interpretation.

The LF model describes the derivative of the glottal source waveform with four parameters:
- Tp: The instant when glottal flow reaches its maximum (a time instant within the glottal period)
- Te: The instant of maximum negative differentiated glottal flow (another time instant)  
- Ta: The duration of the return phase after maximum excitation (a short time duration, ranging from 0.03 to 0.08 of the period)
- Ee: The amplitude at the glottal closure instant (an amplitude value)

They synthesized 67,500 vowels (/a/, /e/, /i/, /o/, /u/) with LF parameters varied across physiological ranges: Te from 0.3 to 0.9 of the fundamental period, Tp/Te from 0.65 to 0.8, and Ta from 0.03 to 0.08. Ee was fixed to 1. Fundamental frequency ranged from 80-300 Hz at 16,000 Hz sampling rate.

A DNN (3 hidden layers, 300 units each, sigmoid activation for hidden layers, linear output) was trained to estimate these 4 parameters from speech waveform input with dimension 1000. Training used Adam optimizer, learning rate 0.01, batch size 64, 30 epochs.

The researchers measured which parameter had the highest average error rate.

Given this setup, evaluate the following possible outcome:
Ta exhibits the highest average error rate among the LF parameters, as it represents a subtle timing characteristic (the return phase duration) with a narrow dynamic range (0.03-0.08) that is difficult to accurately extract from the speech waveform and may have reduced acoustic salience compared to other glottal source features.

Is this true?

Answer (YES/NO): YES